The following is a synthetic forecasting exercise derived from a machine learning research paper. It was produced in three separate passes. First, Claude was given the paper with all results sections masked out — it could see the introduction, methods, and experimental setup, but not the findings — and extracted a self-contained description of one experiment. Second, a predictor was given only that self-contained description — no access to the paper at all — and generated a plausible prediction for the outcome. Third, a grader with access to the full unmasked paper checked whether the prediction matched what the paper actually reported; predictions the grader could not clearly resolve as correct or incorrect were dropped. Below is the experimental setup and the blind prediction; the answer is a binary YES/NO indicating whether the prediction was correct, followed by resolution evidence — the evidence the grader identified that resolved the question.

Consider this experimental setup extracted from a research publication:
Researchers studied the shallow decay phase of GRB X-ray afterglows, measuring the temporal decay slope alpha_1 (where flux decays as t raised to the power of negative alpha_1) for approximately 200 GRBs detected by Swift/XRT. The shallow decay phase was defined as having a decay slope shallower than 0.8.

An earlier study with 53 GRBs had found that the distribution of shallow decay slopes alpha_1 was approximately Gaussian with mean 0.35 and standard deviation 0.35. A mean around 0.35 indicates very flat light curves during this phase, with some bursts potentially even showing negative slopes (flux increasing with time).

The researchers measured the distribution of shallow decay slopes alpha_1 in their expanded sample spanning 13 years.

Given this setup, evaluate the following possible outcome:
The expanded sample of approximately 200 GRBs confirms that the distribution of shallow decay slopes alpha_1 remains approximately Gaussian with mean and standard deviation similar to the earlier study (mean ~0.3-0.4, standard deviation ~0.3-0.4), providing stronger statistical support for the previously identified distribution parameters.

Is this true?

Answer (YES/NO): NO